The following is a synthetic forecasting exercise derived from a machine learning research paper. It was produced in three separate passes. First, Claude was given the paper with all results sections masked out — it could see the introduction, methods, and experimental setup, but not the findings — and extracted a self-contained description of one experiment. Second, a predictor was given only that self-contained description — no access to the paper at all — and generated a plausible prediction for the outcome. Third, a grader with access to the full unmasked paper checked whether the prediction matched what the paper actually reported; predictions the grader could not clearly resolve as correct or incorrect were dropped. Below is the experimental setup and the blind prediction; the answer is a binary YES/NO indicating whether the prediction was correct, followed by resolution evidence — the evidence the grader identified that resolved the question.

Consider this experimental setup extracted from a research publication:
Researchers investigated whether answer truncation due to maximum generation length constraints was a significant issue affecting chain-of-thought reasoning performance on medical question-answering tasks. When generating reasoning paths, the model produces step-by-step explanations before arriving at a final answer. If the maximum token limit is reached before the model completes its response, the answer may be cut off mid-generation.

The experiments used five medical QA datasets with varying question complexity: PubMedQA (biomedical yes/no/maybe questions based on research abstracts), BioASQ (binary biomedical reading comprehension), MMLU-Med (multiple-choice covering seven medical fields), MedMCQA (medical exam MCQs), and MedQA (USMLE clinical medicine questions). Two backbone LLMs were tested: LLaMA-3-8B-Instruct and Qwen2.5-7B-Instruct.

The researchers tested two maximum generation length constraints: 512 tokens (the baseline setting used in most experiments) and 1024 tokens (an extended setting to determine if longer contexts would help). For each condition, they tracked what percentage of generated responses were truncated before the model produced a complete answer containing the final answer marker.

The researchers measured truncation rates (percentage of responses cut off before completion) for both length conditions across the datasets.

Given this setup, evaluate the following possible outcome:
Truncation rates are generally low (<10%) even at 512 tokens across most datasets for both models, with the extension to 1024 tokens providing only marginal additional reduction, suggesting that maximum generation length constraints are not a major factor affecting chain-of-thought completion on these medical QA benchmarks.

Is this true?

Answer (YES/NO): NO